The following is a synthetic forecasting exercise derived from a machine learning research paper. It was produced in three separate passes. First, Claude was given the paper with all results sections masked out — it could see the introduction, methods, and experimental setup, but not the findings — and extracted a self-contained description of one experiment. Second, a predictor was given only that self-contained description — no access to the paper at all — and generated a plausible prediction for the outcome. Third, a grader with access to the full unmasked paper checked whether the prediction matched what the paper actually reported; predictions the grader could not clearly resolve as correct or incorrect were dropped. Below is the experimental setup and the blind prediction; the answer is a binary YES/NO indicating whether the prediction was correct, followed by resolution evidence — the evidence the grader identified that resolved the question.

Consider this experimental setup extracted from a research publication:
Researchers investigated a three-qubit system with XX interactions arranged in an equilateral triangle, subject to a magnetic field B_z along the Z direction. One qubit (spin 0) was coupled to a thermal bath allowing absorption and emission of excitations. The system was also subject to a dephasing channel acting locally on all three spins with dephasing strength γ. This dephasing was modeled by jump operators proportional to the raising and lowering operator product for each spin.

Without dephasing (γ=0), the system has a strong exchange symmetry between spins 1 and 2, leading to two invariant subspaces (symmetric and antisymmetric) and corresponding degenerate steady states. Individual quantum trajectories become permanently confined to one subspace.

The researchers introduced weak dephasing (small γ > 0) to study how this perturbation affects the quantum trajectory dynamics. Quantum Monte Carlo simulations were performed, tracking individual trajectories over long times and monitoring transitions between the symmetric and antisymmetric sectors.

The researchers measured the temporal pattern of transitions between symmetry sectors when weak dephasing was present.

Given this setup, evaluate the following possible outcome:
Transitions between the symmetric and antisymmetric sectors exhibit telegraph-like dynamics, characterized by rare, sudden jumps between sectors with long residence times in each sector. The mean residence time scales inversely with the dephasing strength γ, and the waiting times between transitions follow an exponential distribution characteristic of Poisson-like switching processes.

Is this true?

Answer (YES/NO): NO